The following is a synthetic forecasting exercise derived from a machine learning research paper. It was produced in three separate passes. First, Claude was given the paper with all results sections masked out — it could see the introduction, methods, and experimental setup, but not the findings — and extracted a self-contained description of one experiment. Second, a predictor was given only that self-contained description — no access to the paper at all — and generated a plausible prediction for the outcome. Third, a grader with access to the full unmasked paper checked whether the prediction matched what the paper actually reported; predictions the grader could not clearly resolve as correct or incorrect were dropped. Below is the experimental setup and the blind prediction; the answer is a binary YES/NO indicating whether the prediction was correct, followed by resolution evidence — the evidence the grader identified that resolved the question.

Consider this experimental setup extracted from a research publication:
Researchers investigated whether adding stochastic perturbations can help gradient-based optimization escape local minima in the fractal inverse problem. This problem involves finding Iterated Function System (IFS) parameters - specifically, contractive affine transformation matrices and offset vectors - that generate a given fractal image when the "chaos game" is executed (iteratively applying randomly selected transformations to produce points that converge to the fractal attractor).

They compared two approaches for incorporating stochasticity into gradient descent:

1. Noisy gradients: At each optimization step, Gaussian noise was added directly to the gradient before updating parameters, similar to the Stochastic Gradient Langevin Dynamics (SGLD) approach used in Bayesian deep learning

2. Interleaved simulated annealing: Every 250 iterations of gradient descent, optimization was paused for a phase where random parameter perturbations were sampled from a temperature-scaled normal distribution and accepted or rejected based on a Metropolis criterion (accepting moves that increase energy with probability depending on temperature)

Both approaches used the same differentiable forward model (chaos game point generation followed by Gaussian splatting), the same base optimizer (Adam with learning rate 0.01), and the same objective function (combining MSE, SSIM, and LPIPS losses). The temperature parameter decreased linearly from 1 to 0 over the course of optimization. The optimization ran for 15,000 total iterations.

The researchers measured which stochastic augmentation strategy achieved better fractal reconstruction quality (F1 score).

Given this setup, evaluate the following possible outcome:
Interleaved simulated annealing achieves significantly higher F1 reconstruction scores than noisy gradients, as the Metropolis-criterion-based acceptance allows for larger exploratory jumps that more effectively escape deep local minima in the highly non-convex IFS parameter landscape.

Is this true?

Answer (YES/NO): YES